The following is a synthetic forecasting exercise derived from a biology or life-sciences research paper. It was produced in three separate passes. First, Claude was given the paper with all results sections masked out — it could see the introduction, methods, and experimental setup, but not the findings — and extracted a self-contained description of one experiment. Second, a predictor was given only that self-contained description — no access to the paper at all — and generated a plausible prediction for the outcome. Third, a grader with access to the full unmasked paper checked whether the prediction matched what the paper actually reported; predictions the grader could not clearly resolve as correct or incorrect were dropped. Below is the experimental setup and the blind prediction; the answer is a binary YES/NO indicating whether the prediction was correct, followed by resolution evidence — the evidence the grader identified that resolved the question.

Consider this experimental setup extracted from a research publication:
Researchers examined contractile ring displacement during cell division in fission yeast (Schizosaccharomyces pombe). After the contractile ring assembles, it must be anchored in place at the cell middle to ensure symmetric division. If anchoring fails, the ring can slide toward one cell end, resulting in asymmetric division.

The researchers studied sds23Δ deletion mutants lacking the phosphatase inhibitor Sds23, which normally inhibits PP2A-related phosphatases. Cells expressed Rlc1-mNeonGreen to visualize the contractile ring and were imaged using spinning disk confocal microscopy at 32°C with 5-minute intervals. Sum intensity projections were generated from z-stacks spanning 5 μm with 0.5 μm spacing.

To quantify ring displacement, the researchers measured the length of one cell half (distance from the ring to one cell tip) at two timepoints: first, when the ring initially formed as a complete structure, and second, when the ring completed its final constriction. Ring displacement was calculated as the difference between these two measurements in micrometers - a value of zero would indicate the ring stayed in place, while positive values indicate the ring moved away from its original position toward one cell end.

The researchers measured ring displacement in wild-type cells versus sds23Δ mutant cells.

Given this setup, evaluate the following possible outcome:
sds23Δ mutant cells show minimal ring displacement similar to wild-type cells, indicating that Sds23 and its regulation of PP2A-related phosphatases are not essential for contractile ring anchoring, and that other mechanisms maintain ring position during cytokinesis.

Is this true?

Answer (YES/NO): NO